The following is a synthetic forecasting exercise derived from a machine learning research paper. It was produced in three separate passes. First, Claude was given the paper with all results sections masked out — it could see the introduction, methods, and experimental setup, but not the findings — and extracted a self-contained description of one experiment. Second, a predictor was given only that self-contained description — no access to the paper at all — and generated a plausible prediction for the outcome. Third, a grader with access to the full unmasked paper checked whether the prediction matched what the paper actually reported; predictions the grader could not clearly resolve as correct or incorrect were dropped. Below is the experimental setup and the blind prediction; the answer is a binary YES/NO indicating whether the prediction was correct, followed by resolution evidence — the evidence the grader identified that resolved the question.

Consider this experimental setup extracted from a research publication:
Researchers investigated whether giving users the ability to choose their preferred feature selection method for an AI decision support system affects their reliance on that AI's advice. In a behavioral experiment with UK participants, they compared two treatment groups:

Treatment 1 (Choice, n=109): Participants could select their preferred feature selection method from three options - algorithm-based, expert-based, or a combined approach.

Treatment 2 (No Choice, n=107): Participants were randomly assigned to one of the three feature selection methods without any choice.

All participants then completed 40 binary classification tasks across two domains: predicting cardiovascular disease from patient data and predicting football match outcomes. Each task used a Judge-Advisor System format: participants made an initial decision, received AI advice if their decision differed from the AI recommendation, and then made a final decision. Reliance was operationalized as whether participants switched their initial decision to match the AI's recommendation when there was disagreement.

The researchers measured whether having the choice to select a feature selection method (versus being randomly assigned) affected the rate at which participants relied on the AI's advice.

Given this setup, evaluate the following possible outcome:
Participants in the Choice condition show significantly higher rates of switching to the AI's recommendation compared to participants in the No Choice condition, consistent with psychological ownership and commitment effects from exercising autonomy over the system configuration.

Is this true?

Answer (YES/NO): NO